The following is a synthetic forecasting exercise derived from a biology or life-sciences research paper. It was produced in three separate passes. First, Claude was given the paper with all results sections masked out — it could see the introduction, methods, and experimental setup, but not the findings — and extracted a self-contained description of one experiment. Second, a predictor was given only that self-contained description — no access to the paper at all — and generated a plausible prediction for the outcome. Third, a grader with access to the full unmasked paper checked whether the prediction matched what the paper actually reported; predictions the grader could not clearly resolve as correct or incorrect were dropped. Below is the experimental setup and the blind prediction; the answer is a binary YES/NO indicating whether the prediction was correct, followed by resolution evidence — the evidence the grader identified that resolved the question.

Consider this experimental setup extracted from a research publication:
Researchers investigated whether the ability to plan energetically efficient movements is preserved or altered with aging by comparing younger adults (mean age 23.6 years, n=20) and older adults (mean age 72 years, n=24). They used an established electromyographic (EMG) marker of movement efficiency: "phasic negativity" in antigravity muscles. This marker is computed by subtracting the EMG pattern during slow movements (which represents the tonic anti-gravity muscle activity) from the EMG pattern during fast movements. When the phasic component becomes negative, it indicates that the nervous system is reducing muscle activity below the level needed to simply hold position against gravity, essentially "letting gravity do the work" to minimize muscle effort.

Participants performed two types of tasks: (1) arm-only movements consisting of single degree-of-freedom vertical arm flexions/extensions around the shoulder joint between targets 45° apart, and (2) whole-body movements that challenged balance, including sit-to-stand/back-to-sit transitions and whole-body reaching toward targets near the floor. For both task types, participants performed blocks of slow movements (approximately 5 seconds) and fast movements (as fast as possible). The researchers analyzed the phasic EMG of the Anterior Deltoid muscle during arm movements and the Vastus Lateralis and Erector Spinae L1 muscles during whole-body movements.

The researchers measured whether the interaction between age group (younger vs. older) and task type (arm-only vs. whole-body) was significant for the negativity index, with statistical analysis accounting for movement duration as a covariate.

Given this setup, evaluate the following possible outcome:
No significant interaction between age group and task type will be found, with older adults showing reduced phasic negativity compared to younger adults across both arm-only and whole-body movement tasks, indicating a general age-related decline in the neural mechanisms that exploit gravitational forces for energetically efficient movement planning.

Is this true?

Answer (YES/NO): NO